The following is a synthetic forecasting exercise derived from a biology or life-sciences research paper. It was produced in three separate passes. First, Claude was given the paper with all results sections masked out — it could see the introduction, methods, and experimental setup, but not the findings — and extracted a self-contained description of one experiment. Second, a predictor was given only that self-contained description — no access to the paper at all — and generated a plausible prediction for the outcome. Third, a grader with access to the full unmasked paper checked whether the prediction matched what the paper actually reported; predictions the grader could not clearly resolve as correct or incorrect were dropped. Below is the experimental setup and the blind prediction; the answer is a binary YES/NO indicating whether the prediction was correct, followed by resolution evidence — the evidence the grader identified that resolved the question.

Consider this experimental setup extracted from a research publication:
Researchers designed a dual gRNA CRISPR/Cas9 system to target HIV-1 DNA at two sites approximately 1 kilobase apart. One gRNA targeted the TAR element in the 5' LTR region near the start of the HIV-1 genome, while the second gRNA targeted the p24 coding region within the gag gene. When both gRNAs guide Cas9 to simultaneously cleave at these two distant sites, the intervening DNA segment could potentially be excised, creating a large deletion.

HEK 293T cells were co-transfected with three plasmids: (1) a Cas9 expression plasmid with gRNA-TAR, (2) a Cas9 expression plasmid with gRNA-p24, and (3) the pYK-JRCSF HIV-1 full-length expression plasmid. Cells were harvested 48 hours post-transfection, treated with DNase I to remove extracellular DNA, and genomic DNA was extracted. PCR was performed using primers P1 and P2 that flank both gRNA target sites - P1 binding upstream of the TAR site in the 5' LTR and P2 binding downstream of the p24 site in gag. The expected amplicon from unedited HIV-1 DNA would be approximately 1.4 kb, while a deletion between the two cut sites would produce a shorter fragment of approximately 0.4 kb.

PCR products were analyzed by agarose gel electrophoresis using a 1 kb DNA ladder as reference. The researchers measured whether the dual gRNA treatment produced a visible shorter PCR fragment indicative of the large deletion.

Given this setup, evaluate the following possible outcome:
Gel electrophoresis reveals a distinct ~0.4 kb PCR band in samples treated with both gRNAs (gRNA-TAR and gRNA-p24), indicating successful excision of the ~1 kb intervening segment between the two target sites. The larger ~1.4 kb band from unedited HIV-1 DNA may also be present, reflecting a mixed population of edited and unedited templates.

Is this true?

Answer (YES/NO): YES